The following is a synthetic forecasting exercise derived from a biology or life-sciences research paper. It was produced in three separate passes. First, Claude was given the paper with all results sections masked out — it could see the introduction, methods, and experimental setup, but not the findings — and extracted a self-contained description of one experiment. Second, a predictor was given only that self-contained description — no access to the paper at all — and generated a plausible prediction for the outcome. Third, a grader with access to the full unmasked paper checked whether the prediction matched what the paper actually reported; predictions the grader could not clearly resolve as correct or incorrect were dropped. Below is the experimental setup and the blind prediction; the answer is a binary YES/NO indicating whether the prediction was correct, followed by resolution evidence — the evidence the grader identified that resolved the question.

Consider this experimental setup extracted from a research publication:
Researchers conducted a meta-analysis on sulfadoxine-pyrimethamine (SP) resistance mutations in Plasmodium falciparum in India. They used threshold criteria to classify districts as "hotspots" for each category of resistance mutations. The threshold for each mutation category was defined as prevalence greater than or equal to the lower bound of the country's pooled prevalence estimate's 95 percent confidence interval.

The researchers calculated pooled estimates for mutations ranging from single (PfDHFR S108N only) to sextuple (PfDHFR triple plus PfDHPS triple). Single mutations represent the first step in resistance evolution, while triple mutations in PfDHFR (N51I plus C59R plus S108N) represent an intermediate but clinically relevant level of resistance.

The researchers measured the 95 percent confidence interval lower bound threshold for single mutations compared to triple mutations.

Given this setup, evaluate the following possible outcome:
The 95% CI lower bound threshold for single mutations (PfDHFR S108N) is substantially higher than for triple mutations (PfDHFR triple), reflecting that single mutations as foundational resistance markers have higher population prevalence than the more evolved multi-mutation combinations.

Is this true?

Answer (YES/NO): NO